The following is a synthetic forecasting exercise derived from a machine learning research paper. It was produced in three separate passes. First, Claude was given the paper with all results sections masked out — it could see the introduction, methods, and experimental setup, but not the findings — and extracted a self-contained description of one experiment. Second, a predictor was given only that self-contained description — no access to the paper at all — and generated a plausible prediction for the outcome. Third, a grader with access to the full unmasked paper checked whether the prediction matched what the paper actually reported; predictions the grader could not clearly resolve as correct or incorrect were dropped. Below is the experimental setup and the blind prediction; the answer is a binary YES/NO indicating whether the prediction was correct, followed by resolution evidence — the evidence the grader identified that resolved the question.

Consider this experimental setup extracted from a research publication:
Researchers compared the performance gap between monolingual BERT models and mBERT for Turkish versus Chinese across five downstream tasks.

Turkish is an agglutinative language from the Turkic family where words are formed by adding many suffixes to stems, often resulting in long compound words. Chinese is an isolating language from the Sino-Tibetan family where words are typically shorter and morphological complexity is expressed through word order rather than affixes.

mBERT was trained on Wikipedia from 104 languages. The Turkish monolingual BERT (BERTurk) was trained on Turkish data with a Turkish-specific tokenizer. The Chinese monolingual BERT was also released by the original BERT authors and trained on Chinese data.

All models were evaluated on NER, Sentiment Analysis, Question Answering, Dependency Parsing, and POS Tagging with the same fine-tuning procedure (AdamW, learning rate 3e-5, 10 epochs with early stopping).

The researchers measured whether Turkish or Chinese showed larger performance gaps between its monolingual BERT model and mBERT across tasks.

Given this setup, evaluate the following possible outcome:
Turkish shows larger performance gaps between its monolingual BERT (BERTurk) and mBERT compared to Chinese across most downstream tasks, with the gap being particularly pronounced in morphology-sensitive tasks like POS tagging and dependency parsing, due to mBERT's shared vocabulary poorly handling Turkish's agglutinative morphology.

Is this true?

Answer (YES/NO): NO